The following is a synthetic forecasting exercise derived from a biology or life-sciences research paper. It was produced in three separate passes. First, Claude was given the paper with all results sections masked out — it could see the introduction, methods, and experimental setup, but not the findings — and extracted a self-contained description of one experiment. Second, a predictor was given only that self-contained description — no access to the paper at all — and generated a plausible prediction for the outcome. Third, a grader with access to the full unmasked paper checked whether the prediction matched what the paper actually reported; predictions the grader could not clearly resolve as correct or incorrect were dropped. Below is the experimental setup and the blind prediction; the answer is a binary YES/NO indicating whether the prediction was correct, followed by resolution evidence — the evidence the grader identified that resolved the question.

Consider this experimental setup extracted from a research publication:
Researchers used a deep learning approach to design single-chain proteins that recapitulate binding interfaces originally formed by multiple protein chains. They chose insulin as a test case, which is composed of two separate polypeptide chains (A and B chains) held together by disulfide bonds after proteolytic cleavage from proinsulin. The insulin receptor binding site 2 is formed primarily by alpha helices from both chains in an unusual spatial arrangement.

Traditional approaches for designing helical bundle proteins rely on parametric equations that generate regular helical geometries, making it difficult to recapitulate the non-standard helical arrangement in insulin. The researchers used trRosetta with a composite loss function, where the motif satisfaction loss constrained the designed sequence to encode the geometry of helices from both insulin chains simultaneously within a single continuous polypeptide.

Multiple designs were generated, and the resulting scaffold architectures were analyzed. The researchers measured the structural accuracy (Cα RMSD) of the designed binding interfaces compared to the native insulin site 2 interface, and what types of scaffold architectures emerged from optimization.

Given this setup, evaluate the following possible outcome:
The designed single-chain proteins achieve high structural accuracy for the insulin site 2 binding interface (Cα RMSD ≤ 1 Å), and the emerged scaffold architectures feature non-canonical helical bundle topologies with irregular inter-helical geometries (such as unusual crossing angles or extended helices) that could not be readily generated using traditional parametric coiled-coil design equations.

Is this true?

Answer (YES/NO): NO